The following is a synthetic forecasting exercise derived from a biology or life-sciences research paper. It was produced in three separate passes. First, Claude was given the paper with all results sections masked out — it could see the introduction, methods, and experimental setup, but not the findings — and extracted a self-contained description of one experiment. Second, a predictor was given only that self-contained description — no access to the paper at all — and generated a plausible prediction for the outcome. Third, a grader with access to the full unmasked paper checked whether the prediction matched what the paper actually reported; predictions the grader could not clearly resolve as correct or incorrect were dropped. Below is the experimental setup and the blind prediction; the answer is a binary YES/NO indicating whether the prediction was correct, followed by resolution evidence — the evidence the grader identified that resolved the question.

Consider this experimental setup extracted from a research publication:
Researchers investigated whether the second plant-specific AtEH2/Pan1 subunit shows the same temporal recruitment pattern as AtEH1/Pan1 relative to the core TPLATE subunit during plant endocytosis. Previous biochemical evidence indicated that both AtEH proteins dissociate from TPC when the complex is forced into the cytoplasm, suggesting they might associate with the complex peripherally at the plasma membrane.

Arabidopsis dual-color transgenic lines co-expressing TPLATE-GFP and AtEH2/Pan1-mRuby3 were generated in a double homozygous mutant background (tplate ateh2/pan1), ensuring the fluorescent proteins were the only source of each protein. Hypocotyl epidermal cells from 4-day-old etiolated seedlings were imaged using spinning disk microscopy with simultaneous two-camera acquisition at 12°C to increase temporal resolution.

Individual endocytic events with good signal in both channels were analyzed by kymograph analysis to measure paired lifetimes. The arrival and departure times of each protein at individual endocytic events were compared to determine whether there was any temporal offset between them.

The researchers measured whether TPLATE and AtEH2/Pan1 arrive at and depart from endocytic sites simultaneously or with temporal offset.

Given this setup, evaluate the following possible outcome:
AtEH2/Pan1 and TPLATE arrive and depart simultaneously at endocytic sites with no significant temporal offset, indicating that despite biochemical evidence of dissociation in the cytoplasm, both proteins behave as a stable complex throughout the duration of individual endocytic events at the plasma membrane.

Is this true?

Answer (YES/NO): YES